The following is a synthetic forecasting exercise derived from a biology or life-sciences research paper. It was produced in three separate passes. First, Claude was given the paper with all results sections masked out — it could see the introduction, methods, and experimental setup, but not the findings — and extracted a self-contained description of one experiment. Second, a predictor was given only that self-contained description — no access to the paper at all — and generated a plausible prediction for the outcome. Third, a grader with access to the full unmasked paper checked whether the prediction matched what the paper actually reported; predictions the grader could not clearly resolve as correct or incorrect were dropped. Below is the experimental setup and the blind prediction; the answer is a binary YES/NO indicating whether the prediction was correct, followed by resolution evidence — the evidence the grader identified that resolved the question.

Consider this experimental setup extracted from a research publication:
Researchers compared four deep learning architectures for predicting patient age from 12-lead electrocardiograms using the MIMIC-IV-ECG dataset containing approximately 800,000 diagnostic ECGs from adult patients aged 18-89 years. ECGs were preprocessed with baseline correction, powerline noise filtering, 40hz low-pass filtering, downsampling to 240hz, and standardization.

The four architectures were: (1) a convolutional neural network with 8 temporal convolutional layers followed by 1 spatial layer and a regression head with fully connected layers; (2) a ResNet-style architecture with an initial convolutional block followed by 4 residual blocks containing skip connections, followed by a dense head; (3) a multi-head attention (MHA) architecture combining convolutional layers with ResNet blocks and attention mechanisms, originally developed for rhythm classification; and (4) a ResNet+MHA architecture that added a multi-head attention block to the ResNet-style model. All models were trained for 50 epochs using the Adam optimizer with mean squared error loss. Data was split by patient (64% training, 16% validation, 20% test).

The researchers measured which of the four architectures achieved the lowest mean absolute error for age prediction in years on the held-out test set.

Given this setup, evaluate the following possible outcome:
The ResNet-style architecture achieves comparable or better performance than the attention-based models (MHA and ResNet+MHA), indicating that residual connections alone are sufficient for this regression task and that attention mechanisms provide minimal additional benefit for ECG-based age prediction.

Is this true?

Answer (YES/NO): YES